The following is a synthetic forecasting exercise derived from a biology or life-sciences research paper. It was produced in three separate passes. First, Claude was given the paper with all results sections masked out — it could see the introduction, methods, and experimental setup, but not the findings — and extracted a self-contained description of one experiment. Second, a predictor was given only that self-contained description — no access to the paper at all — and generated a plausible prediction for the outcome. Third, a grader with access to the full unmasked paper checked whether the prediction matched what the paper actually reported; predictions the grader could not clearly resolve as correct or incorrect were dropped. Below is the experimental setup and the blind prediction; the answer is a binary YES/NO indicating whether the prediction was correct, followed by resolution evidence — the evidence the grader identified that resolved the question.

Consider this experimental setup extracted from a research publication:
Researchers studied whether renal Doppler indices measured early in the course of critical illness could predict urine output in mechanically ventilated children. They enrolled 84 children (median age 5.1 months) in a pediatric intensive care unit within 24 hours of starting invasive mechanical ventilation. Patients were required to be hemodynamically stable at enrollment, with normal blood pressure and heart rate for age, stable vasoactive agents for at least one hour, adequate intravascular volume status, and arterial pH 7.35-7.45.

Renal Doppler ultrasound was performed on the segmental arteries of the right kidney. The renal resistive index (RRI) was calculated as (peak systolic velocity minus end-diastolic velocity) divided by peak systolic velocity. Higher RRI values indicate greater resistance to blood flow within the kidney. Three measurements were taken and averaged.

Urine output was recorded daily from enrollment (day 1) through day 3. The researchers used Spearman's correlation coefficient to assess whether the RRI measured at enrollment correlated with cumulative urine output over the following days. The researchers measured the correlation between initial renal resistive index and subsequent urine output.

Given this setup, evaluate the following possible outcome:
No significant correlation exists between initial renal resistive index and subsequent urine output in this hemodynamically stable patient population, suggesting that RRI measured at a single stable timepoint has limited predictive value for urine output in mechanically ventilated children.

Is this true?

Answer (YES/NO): NO